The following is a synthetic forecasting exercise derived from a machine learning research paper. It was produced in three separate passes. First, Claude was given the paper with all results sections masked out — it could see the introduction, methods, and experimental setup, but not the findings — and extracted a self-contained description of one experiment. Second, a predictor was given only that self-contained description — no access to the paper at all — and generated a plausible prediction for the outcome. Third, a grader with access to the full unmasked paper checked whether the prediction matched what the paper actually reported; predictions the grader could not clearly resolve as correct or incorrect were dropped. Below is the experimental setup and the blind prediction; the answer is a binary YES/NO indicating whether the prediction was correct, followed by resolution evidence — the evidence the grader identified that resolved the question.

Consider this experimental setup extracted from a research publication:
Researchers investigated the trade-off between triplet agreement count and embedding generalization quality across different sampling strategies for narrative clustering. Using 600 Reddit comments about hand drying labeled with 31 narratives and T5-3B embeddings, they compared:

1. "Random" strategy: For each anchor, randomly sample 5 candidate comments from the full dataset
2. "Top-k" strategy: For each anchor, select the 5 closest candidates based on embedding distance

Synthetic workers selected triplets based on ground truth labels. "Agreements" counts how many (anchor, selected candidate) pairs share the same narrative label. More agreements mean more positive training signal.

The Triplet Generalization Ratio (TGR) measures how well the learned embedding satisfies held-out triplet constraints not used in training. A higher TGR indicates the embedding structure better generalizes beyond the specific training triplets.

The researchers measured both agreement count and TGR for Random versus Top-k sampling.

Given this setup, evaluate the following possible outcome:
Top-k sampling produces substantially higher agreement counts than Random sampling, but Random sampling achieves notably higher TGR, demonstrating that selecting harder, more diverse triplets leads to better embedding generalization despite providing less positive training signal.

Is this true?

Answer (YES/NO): YES